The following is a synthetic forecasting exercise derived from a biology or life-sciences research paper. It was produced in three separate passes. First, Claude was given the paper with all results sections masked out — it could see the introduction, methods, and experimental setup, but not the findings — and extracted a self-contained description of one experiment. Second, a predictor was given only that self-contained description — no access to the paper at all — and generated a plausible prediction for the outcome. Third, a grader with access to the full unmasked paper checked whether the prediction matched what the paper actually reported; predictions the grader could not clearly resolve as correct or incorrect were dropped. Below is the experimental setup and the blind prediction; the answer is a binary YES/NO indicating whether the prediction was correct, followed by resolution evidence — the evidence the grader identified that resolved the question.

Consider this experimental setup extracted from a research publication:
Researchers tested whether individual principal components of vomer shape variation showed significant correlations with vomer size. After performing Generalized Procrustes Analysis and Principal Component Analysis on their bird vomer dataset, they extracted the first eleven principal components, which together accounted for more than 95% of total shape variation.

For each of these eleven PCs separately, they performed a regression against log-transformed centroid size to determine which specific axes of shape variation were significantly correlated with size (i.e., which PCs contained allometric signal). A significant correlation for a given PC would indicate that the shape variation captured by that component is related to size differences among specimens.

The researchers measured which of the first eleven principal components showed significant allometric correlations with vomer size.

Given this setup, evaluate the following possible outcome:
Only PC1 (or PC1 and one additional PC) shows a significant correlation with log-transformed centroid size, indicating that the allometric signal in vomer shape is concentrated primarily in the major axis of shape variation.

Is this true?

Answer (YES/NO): NO